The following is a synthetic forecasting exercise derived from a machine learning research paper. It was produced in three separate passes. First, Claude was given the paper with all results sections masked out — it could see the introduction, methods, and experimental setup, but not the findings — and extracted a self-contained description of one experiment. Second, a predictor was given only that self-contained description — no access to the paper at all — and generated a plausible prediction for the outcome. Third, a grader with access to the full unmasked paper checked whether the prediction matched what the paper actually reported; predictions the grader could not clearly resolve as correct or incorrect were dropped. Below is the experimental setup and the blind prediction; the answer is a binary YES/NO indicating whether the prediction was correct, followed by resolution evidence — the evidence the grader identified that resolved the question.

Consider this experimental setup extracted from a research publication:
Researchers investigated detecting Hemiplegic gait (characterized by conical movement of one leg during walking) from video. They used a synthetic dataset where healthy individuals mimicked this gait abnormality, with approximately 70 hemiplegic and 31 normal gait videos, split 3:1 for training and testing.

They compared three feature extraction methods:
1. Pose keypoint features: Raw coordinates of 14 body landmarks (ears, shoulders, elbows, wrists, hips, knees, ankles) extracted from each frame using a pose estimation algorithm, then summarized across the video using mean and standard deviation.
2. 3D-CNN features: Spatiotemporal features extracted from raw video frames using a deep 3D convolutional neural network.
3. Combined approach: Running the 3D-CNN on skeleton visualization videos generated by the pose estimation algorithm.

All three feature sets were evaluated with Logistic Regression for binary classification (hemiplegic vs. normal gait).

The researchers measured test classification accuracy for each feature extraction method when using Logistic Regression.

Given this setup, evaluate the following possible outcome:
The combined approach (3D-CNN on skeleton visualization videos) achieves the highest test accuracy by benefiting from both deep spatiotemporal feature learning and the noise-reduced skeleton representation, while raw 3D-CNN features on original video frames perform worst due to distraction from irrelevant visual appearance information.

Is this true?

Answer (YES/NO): NO